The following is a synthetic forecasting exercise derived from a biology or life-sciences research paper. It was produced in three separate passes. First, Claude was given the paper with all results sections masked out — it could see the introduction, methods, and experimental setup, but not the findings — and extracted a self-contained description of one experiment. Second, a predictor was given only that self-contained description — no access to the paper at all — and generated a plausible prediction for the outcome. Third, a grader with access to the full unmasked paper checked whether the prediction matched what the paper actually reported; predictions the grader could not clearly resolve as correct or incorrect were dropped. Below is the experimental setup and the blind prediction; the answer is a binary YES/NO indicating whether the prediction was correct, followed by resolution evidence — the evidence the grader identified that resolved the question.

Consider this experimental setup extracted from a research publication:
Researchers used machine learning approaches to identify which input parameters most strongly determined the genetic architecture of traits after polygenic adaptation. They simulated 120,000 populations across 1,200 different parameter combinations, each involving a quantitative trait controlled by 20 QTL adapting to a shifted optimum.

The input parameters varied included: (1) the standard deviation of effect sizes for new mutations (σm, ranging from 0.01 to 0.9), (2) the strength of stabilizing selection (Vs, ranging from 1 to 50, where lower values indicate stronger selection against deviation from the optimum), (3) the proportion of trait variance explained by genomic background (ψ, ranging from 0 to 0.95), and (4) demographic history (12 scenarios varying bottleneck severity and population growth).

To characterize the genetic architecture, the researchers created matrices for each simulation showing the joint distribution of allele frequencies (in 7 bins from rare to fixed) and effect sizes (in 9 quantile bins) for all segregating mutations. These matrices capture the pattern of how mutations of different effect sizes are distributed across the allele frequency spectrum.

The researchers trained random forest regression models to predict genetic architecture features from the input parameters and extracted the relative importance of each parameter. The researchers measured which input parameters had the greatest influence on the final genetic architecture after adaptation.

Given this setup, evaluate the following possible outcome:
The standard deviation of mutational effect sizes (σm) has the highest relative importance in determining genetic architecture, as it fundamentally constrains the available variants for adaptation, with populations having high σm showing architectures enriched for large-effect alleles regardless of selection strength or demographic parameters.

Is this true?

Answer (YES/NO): NO